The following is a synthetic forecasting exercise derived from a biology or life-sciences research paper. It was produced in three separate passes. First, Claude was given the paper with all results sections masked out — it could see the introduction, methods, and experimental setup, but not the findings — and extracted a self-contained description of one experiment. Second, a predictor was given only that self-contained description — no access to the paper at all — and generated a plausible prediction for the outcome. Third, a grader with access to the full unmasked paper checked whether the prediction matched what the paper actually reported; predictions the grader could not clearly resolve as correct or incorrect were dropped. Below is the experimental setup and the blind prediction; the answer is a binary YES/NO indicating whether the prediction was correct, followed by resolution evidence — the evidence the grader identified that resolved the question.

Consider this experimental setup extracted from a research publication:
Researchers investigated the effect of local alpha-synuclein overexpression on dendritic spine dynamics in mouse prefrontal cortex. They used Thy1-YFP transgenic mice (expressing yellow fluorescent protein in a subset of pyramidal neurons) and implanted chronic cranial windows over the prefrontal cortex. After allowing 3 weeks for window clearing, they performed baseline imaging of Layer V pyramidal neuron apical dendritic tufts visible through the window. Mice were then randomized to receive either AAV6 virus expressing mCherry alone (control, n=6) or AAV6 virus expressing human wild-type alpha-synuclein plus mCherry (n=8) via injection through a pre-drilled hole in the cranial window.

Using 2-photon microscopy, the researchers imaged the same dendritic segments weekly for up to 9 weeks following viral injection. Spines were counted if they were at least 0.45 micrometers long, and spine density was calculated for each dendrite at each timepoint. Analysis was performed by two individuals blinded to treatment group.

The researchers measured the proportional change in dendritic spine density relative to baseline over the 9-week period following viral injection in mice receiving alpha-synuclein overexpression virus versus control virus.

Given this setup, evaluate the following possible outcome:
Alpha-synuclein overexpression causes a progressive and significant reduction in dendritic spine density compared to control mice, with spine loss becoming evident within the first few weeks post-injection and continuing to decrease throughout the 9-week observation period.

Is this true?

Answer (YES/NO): NO